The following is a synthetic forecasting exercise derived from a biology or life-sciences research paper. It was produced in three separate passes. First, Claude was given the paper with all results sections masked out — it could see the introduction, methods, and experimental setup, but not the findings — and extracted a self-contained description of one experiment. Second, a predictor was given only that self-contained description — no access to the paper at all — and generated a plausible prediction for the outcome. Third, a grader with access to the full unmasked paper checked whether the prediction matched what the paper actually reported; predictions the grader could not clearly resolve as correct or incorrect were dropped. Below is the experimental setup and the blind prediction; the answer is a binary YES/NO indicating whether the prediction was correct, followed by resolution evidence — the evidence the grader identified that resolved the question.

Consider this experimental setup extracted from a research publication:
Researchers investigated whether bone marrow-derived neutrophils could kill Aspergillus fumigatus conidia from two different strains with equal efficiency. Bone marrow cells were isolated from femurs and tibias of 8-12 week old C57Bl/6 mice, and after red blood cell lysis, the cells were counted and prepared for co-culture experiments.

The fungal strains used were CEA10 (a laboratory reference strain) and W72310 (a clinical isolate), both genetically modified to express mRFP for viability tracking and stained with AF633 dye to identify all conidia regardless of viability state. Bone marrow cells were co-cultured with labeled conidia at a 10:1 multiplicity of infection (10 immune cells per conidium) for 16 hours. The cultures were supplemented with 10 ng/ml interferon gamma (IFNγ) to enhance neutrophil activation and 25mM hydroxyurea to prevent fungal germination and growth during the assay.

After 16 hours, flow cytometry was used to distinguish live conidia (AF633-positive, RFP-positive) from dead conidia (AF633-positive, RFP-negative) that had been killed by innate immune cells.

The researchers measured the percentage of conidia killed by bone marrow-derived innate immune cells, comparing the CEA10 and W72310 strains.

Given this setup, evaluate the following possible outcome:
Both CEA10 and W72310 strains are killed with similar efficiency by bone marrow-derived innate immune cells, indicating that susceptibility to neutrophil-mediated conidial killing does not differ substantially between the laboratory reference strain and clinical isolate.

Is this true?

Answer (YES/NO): NO